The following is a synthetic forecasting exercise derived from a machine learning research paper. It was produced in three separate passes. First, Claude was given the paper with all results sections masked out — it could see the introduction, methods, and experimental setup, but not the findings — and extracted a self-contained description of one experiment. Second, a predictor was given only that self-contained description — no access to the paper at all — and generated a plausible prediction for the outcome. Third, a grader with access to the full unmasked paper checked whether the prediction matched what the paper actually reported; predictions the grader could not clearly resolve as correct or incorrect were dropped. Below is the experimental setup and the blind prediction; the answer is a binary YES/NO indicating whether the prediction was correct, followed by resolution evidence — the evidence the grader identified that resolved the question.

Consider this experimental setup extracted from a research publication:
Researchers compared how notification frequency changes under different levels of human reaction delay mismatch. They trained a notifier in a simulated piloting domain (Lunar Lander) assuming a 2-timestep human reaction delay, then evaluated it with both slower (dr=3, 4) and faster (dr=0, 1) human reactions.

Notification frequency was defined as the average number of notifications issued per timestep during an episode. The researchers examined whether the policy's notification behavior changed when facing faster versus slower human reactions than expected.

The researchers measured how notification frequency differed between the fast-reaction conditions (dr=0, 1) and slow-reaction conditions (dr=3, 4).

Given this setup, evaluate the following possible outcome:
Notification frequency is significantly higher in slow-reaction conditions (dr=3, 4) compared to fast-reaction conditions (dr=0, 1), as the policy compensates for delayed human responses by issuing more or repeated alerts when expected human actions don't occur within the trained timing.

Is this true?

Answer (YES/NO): YES